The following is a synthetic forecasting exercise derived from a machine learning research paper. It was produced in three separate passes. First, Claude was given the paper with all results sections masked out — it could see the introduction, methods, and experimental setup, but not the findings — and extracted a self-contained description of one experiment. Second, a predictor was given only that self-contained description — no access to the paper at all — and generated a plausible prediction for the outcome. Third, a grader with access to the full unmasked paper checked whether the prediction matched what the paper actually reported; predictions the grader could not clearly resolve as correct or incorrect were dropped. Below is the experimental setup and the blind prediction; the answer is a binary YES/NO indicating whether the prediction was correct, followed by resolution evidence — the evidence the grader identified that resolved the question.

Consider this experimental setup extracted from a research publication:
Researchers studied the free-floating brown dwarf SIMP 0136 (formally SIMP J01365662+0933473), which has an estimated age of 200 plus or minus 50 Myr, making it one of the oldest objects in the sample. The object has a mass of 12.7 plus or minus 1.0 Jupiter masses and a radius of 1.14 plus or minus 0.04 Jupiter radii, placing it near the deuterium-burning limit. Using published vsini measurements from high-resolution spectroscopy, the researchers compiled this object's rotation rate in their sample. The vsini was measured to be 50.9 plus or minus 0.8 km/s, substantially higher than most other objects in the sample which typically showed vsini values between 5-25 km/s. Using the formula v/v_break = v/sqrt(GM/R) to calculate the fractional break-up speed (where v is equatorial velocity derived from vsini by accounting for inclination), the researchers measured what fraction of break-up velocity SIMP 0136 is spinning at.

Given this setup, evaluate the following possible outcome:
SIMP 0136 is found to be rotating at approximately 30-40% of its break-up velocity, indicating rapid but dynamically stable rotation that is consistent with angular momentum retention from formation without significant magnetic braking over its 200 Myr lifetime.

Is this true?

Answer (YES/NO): NO